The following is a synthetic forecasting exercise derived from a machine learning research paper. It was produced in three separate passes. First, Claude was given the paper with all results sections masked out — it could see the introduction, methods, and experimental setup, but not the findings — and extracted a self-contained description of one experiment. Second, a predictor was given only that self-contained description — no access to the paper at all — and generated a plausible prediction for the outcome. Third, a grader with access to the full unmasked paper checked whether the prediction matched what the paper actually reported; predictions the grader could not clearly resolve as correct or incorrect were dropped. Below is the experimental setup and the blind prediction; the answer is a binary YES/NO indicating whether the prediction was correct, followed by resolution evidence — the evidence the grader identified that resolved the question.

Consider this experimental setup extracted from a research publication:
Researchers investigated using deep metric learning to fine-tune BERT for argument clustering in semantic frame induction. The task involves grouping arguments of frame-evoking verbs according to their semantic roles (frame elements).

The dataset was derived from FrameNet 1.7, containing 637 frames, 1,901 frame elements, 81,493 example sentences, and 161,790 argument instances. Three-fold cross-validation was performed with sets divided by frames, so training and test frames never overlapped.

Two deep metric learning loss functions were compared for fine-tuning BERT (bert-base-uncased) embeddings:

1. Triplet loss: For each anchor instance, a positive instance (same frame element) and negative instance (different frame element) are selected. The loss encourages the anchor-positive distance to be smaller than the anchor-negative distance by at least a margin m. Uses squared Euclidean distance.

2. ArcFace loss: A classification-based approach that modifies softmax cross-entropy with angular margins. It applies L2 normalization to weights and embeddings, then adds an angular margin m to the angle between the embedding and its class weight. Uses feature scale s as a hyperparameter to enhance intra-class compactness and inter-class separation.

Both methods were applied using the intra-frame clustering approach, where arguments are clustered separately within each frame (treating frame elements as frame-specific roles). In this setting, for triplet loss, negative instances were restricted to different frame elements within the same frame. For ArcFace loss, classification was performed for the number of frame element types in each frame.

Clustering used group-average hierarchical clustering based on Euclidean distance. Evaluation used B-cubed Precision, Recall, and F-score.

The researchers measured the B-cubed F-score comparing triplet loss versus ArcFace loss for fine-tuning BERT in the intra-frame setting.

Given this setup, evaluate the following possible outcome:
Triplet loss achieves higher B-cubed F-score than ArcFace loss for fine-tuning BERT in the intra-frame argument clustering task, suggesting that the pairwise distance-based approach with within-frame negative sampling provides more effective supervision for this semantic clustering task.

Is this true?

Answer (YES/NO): NO